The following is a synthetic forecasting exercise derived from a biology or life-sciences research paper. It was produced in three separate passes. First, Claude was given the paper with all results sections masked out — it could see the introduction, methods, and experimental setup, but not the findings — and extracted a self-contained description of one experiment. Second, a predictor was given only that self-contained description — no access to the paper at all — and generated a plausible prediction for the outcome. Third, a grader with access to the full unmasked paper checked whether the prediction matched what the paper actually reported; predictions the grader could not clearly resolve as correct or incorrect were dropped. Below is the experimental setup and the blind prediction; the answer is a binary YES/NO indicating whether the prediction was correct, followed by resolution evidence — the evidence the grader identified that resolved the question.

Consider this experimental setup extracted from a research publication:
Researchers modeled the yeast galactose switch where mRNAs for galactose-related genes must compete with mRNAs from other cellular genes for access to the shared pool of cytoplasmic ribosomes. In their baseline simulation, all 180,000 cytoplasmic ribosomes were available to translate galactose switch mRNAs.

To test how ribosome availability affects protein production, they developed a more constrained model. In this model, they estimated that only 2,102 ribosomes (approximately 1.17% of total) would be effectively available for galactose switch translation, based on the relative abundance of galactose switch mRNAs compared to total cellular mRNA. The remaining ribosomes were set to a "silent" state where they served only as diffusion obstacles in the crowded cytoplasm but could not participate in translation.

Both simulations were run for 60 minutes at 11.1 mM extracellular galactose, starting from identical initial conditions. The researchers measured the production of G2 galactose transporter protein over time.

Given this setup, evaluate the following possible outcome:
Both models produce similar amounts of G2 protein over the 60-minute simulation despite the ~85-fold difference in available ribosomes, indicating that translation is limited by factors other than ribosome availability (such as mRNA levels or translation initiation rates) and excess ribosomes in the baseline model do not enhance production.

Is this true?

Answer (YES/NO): NO